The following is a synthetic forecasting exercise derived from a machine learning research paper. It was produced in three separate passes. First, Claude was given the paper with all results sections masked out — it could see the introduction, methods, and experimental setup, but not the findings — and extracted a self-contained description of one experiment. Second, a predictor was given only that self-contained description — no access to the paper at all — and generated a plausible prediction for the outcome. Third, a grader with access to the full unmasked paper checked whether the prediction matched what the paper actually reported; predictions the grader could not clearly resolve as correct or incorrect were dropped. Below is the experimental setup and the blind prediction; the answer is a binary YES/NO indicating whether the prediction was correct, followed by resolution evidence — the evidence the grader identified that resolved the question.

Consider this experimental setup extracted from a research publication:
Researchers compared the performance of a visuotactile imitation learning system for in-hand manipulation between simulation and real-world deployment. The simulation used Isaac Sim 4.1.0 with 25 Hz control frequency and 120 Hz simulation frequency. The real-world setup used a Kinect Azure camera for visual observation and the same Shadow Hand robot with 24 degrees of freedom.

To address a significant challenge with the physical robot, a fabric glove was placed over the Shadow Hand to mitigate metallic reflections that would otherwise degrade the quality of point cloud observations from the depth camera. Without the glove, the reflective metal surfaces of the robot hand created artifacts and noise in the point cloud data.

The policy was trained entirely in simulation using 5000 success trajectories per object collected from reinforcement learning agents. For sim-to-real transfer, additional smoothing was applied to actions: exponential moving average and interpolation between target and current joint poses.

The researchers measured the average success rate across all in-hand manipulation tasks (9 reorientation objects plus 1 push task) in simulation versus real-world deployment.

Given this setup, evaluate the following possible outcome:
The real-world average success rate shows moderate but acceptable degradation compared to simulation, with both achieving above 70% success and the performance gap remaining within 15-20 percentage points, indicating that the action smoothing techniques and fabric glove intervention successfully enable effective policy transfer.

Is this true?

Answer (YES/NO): NO